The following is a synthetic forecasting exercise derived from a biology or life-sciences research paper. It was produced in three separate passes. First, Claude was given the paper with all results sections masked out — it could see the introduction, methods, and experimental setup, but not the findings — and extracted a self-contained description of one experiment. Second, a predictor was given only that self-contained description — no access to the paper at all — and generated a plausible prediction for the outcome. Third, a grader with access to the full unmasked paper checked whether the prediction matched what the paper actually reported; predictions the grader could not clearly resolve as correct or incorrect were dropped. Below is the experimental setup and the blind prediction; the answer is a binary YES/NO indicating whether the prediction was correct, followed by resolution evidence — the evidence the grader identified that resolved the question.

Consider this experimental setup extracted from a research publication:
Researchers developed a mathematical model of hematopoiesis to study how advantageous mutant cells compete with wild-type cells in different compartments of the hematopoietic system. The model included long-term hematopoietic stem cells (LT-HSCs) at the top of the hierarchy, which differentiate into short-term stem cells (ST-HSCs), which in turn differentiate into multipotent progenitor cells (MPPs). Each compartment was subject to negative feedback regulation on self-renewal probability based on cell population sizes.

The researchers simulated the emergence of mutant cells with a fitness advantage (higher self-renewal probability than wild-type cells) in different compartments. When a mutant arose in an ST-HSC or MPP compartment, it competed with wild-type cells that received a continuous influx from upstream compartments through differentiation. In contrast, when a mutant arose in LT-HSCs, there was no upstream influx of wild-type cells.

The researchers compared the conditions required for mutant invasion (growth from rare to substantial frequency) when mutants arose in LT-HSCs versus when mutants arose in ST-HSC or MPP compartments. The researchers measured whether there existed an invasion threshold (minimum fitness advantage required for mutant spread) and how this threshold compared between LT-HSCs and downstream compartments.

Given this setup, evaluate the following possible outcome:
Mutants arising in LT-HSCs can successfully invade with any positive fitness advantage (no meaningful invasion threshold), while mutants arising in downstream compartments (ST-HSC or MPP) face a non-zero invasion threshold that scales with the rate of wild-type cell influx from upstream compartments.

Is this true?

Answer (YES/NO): YES